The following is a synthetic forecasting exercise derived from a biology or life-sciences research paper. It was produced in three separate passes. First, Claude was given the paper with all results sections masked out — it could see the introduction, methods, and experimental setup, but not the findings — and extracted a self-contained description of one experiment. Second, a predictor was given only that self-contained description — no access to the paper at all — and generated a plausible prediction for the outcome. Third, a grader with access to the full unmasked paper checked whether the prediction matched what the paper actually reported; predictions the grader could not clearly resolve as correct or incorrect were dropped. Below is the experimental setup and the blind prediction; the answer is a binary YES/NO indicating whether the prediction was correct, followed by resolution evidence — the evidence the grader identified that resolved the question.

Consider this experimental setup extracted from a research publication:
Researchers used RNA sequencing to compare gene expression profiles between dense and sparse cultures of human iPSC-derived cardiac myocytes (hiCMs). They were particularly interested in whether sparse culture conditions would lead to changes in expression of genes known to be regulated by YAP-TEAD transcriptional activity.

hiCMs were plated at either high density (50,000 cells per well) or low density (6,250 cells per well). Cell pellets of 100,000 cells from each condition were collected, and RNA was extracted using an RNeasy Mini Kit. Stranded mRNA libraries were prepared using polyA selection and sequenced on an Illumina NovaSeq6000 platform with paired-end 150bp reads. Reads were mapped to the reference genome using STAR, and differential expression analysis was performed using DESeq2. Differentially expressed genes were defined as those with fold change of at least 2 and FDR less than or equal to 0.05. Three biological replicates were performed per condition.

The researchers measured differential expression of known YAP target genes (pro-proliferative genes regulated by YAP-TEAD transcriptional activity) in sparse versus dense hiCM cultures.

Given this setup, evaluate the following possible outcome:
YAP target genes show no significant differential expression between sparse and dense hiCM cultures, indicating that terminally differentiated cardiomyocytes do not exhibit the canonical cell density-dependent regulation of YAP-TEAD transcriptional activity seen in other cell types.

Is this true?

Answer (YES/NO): NO